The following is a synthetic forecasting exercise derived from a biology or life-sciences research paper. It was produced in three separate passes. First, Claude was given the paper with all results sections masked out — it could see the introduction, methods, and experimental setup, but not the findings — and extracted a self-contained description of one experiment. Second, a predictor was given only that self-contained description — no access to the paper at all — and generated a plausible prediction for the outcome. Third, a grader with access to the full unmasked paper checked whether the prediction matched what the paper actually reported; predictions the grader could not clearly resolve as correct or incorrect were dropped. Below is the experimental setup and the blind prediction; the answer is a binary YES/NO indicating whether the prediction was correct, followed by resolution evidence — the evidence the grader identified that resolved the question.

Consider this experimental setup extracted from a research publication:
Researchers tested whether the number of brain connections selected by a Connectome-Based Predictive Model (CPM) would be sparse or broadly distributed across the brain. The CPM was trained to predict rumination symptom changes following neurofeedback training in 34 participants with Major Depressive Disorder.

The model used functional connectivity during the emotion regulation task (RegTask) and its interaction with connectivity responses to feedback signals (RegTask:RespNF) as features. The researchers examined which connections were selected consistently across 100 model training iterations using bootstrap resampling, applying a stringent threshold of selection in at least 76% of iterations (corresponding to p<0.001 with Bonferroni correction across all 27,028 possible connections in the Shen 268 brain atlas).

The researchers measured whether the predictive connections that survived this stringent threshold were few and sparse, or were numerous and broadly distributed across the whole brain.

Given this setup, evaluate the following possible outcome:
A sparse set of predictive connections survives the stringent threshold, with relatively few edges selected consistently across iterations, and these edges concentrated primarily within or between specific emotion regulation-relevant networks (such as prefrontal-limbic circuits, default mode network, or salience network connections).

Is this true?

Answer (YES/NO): NO